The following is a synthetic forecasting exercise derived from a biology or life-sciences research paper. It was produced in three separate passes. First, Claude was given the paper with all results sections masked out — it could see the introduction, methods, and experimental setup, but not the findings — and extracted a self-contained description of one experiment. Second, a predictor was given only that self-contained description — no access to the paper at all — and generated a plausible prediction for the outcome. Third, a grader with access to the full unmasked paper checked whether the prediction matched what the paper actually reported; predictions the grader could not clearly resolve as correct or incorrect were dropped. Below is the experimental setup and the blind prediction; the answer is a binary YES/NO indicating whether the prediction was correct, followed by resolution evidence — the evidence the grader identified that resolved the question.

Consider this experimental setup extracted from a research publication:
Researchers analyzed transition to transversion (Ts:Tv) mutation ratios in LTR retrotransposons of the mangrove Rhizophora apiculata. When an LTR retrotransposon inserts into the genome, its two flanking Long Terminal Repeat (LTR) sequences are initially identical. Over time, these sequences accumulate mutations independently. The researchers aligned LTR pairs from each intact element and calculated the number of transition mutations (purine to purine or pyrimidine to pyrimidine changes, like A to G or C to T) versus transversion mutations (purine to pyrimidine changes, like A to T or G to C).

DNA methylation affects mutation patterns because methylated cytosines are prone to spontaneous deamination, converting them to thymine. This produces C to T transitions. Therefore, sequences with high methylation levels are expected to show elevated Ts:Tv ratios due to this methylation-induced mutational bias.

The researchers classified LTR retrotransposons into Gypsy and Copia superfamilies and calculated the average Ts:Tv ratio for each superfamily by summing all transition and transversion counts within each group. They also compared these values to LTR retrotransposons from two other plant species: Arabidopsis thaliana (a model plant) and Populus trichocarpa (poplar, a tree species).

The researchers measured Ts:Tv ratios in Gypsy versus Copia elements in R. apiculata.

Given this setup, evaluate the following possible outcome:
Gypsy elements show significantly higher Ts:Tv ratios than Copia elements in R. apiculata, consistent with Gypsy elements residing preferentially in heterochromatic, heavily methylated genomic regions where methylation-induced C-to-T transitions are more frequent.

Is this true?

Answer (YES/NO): NO